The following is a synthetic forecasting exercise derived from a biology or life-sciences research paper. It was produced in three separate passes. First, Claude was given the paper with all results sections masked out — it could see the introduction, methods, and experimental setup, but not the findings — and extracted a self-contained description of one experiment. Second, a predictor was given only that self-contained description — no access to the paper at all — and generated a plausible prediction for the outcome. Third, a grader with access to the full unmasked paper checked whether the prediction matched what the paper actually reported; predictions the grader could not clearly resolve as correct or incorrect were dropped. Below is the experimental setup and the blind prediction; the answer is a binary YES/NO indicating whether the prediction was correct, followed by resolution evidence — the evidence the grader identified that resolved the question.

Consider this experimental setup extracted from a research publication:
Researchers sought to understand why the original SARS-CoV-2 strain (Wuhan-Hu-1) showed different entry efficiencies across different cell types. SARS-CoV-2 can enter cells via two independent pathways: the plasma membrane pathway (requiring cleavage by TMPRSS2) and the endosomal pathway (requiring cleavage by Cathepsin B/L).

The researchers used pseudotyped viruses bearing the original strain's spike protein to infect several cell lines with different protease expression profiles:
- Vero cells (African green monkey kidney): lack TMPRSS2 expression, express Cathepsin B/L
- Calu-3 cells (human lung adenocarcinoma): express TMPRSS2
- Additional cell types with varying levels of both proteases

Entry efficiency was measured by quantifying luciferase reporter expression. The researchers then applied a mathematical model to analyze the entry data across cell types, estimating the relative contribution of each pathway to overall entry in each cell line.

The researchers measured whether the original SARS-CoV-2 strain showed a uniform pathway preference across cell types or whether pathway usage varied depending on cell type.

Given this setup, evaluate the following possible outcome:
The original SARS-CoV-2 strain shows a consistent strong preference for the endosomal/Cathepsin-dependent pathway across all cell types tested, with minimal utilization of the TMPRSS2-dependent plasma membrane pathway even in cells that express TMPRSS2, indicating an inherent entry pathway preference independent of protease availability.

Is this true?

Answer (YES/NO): NO